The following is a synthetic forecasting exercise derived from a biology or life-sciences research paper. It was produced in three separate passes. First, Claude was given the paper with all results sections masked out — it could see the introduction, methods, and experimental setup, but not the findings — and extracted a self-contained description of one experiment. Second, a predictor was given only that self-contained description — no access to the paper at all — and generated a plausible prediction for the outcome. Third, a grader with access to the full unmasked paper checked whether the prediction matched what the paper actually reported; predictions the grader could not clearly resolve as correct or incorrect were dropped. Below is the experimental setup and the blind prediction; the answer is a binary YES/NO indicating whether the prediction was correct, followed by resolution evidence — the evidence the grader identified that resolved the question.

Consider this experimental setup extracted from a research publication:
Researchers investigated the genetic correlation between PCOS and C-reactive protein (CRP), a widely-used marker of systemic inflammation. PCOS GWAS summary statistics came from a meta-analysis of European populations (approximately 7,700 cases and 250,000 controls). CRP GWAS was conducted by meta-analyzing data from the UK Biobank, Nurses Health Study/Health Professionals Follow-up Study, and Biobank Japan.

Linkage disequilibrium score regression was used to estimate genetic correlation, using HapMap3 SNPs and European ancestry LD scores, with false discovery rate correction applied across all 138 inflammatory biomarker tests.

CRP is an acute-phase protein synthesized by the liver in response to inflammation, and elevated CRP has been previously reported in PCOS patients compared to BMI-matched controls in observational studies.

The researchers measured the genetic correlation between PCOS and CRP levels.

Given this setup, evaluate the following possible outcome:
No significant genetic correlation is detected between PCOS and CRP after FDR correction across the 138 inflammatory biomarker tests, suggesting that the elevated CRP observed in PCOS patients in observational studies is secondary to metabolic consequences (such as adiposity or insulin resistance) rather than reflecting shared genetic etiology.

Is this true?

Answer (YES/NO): NO